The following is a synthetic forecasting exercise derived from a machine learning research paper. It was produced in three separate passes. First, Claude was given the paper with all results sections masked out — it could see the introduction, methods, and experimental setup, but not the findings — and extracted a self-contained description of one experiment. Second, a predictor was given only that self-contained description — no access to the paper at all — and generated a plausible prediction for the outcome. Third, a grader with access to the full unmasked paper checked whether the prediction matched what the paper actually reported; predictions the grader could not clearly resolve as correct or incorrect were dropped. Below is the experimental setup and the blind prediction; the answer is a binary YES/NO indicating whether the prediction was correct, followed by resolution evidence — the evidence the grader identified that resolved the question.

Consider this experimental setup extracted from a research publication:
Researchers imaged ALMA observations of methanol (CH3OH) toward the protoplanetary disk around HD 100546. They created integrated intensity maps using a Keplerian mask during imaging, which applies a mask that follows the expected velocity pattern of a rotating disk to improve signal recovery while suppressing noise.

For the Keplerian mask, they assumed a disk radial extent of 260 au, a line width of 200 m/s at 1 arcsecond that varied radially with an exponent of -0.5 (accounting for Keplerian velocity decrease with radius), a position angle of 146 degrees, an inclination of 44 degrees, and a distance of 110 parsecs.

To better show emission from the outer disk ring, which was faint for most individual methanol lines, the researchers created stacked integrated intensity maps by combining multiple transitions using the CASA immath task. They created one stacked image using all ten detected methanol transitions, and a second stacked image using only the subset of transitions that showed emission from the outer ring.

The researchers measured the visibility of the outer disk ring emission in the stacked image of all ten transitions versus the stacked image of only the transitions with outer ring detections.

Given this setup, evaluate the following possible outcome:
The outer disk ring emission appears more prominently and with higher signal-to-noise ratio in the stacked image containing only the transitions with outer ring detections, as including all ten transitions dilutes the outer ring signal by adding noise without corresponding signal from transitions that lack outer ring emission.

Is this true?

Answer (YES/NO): YES